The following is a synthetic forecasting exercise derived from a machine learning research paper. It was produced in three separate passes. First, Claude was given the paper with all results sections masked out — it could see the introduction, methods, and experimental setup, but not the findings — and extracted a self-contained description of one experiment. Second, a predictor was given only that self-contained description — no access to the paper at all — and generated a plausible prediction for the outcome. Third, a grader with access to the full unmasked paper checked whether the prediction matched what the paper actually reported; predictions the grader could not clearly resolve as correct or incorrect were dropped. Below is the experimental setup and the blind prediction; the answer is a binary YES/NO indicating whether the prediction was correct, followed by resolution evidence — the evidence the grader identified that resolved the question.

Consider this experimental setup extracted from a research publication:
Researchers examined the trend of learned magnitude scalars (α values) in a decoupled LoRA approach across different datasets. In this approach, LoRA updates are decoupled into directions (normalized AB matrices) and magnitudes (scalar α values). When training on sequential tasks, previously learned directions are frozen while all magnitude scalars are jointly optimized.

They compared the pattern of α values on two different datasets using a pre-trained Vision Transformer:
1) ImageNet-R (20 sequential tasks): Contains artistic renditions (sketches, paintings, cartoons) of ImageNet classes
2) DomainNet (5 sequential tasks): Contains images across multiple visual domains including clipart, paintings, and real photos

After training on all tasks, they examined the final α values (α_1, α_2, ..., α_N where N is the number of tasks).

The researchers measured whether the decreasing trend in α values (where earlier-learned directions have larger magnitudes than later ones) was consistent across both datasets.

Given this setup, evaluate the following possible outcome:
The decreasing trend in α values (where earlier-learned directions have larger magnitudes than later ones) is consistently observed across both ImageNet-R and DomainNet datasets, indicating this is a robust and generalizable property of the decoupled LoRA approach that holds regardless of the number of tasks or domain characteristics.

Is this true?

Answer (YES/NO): YES